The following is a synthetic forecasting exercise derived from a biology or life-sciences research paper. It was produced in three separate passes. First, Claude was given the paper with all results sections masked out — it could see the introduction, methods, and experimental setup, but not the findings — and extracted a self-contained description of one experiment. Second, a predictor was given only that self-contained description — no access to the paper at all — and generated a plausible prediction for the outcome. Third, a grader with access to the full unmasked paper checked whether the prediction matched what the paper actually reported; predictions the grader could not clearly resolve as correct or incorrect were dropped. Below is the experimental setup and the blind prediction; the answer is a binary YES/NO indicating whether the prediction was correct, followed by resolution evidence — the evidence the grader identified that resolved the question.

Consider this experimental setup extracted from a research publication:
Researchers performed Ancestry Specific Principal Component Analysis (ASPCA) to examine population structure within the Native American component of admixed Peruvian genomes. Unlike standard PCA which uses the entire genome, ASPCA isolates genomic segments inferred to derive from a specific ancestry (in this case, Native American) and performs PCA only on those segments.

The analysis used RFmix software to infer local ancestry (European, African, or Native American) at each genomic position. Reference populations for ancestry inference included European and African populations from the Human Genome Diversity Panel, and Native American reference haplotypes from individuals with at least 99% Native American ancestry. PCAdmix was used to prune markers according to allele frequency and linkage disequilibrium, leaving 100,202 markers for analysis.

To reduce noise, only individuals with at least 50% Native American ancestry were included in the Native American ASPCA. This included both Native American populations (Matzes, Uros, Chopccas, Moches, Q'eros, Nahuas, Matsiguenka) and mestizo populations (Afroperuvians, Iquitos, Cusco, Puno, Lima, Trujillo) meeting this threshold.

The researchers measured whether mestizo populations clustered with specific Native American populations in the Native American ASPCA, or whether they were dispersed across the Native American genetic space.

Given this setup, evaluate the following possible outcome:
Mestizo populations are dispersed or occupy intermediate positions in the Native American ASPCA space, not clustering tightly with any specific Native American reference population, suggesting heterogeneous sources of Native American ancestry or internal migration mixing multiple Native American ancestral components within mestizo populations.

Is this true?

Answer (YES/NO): YES